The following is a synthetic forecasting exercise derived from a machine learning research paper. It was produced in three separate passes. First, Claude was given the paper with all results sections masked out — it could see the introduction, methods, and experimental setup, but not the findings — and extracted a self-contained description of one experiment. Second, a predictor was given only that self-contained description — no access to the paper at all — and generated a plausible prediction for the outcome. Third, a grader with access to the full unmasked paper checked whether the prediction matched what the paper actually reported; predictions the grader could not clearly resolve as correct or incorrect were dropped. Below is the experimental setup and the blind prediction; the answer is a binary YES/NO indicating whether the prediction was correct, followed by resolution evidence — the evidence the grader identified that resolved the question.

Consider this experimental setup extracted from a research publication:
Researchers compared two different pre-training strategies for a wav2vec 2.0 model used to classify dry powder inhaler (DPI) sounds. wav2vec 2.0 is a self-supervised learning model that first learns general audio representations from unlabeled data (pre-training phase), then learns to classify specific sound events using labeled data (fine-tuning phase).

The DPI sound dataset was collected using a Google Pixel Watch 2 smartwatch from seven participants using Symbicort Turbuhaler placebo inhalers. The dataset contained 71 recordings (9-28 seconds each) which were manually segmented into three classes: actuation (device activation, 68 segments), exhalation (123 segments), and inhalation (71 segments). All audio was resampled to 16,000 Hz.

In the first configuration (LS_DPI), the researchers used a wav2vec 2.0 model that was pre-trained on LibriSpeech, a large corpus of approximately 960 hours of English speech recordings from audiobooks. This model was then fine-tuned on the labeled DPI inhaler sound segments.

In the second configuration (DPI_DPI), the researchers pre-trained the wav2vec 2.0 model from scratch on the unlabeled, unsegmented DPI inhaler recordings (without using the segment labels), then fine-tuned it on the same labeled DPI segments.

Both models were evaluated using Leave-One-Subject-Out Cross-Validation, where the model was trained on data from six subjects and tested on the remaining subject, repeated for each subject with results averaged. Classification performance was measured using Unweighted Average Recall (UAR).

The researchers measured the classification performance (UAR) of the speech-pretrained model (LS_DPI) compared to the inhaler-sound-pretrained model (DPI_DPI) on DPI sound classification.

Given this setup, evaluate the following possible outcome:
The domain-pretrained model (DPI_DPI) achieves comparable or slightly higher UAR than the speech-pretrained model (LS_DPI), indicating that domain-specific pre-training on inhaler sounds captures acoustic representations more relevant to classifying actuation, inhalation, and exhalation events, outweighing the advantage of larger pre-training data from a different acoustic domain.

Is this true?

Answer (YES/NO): YES